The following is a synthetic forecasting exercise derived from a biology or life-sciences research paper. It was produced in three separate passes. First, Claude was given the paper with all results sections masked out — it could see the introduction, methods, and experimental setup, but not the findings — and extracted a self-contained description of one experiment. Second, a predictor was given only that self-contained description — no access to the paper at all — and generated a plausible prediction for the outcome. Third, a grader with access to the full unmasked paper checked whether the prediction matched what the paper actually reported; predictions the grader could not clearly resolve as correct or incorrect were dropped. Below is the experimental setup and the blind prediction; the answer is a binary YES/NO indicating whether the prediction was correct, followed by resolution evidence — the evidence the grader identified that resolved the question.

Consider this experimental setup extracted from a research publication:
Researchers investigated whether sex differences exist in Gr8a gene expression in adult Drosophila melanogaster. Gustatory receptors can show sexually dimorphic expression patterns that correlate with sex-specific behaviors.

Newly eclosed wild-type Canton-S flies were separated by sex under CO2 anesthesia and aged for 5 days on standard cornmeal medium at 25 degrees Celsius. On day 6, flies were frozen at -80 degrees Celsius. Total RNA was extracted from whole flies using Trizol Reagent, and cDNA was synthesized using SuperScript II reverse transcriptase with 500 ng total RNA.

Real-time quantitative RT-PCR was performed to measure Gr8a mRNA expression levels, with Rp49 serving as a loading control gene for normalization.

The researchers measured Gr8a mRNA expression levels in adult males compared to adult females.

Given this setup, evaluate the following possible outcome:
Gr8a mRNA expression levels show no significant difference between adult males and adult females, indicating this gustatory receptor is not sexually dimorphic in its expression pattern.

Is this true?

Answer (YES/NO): NO